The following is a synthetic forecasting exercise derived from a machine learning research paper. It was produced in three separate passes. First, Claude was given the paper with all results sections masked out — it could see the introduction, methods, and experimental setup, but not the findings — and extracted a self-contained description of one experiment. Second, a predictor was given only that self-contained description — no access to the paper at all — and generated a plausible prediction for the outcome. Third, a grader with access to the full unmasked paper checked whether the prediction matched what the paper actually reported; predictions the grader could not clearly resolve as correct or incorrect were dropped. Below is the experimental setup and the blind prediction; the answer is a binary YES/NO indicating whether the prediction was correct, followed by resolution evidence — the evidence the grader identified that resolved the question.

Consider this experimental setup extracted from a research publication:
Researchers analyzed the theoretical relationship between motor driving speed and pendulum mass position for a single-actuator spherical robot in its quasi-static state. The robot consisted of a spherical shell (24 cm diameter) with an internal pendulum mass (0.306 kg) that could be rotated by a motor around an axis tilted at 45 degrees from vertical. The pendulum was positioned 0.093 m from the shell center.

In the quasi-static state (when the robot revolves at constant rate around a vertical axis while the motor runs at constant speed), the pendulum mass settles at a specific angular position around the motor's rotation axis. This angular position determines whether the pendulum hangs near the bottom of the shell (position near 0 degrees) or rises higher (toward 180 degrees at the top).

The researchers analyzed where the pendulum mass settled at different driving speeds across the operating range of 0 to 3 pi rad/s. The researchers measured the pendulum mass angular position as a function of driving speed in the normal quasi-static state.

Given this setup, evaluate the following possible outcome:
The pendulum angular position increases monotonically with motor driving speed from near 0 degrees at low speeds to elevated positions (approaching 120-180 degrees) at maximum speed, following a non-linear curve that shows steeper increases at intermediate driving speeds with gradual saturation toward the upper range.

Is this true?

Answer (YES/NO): NO